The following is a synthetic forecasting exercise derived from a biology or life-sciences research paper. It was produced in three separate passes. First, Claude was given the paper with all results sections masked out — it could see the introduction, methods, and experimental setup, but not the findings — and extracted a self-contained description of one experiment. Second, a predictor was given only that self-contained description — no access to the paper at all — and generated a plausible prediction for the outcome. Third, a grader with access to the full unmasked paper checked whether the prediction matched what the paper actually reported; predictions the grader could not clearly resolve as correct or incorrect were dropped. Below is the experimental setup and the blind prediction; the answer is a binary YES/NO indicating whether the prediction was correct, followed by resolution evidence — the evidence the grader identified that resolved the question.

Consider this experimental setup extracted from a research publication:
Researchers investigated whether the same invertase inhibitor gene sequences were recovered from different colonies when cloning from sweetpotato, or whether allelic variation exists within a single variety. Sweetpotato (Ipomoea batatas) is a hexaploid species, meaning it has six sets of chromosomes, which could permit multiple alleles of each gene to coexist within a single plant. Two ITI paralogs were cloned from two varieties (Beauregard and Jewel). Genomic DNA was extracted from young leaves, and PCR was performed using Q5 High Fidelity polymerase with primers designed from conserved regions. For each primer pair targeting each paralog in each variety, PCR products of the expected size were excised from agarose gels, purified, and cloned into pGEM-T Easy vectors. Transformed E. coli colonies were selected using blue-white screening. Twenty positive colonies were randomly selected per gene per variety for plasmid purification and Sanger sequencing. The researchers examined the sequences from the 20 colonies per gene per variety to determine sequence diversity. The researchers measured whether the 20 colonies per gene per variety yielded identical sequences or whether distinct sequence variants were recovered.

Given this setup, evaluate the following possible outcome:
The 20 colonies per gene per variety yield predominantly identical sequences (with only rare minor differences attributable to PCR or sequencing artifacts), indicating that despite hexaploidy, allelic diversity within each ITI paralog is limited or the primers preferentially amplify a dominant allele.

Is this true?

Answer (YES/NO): NO